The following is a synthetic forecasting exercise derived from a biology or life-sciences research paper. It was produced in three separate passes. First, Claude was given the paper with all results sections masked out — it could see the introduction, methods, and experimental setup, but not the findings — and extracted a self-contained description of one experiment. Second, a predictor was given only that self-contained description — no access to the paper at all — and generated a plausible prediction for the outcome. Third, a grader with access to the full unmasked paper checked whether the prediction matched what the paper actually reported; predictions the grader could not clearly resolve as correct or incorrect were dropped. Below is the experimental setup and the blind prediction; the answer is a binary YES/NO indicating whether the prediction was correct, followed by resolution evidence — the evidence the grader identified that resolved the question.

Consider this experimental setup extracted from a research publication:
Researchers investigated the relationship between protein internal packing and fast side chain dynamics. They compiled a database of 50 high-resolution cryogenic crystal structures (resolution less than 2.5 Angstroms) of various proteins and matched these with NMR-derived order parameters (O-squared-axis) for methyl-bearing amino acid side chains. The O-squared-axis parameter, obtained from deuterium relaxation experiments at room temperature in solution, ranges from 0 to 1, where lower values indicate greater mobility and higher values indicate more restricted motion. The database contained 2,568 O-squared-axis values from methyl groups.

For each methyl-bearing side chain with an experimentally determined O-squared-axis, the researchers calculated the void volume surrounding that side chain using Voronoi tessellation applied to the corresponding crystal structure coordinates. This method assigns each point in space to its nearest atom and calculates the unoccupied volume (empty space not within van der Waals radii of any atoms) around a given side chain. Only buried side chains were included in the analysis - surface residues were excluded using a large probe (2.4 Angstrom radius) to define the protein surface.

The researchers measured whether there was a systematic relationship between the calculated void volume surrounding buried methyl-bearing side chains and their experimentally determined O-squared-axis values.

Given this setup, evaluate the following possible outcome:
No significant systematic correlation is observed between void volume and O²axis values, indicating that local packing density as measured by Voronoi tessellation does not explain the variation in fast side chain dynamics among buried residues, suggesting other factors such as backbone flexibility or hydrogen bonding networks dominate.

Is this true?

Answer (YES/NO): NO